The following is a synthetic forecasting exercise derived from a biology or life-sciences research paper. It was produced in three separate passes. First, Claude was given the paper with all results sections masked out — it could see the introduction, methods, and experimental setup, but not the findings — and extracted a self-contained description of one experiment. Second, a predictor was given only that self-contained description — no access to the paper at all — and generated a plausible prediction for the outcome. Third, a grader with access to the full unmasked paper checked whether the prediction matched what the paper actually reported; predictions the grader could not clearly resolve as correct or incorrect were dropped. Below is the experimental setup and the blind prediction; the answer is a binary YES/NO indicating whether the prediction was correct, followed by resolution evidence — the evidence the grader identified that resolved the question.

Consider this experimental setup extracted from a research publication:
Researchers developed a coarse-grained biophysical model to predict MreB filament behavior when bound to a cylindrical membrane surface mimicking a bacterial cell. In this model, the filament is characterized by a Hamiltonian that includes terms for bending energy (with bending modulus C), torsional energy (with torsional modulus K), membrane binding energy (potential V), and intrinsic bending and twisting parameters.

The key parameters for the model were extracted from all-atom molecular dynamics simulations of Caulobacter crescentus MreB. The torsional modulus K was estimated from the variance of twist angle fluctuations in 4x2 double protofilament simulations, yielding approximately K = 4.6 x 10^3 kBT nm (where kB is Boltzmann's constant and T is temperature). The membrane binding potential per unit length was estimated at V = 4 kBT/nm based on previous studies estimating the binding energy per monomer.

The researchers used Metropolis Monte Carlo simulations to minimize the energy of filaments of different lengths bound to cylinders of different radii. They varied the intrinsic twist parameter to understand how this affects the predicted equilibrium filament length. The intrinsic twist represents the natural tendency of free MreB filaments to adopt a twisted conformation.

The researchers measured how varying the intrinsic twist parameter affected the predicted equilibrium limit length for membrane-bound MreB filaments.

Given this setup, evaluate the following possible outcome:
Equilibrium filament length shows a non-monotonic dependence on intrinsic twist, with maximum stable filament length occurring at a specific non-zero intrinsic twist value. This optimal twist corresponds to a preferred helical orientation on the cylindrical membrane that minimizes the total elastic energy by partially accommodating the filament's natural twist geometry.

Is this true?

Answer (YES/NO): NO